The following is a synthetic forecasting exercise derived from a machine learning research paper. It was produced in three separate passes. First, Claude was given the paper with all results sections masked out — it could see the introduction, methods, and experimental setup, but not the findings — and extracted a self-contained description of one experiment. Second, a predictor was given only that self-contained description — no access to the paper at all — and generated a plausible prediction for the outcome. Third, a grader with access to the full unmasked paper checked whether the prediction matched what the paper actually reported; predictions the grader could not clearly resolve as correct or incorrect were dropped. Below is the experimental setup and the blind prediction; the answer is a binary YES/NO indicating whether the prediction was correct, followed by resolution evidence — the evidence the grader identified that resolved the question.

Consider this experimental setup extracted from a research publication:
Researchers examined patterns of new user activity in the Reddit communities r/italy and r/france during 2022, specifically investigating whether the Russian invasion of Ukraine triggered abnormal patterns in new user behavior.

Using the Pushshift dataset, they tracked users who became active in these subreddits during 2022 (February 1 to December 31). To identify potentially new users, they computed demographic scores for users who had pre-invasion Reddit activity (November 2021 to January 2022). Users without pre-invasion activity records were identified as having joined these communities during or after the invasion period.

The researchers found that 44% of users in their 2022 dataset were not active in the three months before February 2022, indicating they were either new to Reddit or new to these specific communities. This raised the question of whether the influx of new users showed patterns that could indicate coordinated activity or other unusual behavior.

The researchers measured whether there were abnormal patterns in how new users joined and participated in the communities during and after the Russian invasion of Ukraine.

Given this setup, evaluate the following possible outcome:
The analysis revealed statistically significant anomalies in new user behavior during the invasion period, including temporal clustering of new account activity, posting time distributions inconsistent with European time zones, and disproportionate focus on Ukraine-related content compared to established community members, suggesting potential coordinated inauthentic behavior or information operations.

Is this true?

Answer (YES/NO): NO